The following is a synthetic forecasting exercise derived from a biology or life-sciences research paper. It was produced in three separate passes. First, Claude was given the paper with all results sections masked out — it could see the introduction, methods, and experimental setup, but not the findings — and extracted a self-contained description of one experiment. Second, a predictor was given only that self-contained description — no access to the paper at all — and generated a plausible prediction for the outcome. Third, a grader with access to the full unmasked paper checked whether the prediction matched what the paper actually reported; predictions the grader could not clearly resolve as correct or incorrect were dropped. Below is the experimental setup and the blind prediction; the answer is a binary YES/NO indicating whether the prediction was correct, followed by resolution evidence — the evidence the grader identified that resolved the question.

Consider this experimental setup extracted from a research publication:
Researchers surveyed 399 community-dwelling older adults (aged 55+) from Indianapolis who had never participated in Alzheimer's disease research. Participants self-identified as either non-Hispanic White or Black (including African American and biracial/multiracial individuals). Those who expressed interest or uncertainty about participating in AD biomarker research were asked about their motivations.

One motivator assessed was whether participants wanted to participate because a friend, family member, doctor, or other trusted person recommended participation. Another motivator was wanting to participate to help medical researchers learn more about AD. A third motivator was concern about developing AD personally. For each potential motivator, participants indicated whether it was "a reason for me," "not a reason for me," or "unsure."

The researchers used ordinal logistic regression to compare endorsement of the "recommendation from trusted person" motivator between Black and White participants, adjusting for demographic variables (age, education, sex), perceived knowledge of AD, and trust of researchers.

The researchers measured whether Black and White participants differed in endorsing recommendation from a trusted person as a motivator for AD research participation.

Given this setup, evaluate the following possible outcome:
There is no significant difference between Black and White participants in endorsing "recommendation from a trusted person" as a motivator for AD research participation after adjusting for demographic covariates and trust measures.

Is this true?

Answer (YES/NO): YES